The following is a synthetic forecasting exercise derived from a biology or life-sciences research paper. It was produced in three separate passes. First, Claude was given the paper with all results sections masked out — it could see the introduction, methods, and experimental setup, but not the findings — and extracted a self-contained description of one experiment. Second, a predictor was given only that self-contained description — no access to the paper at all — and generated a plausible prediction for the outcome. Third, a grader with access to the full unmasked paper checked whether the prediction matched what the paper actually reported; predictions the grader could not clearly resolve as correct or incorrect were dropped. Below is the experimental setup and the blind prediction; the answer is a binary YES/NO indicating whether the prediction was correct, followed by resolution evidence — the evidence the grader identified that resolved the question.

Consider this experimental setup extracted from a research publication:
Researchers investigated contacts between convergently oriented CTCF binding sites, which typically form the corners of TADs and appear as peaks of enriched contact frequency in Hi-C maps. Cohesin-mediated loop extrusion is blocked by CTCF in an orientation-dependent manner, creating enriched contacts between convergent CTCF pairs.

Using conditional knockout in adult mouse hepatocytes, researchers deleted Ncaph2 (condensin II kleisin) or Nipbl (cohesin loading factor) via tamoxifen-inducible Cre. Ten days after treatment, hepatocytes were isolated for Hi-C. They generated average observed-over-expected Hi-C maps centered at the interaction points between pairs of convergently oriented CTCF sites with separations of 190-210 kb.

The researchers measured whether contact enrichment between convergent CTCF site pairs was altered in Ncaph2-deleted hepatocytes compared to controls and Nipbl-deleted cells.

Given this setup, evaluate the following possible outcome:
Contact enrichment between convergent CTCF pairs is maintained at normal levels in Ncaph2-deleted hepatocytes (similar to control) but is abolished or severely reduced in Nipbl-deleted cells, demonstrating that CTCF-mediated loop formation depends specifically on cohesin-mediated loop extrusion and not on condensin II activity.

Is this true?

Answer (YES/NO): YES